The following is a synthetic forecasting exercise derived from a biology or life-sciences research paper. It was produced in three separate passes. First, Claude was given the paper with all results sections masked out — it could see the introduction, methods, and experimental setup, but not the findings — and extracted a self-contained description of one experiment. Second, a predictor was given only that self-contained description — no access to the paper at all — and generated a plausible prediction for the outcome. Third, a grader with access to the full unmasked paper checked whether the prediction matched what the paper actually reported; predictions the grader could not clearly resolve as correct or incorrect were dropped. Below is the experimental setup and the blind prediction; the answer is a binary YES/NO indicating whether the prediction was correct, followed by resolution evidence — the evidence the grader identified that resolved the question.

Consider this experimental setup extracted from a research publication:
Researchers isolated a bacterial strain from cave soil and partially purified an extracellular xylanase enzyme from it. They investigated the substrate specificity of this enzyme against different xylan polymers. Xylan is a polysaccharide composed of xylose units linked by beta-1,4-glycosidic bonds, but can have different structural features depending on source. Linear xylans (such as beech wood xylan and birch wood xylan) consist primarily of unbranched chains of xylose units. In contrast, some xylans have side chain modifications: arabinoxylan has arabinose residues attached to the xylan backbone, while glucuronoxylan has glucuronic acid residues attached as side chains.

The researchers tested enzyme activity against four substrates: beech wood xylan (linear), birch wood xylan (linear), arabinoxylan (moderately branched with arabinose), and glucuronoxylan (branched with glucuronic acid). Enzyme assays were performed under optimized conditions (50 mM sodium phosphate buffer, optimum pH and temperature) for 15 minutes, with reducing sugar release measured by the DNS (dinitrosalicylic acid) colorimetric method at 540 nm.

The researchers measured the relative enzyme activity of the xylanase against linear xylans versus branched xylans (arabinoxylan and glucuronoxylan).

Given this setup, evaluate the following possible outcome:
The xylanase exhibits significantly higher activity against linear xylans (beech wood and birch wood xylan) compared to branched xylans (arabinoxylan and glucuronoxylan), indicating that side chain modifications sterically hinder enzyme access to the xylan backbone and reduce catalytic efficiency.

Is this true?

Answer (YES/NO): YES